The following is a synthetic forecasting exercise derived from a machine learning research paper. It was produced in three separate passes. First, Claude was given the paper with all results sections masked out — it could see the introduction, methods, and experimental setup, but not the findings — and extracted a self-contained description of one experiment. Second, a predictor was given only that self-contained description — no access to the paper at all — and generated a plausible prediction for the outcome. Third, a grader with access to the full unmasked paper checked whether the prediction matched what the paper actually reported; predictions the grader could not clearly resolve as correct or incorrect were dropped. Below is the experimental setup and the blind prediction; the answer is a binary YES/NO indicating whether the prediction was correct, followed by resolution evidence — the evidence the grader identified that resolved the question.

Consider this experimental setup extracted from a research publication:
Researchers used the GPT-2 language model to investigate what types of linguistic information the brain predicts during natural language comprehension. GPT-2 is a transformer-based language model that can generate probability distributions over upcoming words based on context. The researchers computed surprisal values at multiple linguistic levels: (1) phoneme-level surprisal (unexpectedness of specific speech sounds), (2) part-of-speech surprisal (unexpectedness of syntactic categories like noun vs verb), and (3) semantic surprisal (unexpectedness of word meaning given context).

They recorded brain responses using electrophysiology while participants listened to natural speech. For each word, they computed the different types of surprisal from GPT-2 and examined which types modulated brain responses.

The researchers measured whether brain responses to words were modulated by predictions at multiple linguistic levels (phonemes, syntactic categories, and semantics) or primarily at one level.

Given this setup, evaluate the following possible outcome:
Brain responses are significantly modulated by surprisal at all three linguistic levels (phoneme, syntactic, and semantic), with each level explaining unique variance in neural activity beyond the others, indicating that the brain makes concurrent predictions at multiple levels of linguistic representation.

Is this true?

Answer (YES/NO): NO